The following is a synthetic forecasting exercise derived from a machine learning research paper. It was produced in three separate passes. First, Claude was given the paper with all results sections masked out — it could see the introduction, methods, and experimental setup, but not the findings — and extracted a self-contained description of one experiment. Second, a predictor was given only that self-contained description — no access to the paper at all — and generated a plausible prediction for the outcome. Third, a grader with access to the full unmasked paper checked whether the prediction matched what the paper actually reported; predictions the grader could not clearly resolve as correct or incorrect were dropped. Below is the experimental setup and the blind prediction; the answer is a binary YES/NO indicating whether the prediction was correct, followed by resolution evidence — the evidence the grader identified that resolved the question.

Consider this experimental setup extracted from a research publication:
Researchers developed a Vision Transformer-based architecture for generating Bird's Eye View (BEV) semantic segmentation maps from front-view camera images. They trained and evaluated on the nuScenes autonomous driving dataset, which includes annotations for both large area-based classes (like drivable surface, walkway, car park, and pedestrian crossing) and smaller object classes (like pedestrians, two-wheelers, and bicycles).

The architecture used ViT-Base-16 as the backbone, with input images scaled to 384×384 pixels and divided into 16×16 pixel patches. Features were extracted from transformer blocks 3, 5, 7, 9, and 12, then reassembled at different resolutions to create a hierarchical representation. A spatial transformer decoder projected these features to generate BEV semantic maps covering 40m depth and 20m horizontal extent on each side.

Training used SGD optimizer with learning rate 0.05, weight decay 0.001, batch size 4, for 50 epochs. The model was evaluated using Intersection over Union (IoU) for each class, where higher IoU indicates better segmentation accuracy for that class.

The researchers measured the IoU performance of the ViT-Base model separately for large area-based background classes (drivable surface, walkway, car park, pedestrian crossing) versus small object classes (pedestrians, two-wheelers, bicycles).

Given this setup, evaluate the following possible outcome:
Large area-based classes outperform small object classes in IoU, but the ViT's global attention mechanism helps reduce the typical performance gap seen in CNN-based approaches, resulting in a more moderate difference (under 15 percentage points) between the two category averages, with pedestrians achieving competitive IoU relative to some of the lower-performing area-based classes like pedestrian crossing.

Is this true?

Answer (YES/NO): NO